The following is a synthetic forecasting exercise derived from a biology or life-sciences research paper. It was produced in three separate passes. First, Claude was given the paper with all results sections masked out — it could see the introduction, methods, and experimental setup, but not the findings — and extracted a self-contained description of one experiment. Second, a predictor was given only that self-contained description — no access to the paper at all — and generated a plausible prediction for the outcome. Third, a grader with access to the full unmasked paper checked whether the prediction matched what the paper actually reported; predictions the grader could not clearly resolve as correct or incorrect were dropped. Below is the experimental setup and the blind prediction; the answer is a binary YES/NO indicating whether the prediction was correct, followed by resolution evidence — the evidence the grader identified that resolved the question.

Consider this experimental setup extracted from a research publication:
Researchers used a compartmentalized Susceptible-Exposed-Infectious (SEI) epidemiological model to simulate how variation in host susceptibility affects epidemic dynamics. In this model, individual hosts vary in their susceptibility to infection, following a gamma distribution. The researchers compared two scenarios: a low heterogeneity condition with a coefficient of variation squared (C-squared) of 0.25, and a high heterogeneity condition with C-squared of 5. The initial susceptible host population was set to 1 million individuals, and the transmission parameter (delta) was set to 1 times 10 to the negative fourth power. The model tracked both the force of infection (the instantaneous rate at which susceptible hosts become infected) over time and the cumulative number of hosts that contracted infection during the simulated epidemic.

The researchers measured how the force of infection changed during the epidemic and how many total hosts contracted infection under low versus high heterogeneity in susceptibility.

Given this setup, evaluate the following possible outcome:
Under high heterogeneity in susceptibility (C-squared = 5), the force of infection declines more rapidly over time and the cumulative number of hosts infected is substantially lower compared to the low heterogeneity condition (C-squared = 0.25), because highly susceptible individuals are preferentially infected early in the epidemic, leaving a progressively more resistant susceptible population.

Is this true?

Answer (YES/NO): YES